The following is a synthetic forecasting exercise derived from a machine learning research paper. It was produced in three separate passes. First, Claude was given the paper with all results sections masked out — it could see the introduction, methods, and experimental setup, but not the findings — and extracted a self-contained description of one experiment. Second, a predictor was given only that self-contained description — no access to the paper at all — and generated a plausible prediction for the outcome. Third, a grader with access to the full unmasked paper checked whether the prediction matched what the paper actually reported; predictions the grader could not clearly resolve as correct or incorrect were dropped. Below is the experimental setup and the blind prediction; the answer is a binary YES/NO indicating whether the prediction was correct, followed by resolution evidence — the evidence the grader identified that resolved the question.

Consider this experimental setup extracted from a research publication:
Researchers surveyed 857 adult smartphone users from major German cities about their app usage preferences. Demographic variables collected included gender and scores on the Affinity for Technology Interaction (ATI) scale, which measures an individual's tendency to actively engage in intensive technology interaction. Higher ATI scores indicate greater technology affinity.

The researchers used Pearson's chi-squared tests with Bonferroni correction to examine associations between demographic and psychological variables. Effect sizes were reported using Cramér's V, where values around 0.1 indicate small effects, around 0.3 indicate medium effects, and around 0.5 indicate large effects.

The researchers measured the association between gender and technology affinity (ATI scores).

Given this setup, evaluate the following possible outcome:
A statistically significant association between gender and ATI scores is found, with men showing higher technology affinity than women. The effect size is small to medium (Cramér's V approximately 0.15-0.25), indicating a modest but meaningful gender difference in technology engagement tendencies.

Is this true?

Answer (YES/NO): NO